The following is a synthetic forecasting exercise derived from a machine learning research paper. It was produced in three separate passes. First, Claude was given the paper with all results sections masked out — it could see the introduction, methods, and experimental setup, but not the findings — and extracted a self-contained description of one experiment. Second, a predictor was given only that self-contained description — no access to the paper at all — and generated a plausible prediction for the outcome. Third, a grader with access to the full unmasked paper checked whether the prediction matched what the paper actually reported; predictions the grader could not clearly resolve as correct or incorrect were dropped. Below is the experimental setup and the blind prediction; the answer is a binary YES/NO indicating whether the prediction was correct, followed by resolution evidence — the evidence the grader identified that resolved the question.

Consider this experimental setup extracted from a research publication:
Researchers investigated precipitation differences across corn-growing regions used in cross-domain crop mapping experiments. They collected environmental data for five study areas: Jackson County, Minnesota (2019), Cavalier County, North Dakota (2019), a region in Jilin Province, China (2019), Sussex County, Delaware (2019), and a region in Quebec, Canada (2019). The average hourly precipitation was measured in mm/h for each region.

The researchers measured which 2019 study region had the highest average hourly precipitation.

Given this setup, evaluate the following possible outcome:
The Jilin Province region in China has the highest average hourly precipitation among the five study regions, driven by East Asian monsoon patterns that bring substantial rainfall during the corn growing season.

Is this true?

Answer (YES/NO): NO